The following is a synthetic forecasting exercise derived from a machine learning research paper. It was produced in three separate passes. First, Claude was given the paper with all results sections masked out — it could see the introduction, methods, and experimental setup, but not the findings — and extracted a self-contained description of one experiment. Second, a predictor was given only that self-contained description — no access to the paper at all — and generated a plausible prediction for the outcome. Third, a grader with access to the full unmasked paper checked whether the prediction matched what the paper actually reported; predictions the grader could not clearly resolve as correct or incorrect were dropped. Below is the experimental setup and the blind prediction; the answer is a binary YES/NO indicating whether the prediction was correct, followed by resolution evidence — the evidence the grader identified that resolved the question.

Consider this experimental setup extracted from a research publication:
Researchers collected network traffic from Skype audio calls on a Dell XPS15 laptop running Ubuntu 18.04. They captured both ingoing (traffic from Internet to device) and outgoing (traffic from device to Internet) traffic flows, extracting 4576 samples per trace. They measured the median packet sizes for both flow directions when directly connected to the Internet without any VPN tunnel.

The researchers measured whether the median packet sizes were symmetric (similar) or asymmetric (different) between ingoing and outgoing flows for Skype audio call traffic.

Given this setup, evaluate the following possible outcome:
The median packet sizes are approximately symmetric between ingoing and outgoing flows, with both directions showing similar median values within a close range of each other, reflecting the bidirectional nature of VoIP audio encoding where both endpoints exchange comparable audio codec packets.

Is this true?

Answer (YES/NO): YES